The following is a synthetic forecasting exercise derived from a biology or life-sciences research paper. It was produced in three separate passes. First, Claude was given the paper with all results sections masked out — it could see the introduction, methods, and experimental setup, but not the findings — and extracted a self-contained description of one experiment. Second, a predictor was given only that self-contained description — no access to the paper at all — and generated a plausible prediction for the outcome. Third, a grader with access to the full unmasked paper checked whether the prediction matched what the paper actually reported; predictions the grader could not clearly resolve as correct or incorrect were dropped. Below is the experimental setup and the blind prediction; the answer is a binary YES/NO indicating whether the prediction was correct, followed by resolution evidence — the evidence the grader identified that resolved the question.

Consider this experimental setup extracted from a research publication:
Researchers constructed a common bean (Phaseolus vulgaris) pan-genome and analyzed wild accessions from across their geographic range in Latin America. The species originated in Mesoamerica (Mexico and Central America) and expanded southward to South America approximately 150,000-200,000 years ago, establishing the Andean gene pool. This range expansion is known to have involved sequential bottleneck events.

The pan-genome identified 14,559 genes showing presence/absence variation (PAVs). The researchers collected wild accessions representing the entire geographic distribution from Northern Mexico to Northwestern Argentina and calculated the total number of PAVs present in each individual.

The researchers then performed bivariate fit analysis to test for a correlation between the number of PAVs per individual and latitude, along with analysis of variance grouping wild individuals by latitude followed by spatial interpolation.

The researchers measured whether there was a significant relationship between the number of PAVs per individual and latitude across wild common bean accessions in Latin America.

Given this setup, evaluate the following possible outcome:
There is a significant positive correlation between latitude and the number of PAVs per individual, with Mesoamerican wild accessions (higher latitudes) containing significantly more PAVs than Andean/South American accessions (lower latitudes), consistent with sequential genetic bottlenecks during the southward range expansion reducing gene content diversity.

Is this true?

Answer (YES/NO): YES